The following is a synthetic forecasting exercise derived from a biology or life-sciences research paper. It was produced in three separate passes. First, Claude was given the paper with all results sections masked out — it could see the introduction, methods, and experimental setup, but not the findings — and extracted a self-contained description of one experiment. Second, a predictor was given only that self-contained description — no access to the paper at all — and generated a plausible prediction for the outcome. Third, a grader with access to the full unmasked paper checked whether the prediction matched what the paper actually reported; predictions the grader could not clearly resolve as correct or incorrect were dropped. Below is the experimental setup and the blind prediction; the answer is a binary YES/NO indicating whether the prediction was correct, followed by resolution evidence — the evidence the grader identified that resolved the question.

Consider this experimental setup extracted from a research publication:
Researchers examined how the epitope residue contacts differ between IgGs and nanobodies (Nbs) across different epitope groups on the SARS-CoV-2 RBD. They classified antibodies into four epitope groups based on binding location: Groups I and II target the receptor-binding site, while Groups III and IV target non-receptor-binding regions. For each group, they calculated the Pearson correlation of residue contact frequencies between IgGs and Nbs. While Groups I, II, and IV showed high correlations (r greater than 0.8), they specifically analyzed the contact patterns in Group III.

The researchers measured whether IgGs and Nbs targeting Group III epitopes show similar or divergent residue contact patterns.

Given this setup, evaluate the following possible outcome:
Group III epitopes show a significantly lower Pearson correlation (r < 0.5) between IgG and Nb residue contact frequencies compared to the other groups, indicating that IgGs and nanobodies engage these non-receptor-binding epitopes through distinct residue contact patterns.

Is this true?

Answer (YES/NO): YES